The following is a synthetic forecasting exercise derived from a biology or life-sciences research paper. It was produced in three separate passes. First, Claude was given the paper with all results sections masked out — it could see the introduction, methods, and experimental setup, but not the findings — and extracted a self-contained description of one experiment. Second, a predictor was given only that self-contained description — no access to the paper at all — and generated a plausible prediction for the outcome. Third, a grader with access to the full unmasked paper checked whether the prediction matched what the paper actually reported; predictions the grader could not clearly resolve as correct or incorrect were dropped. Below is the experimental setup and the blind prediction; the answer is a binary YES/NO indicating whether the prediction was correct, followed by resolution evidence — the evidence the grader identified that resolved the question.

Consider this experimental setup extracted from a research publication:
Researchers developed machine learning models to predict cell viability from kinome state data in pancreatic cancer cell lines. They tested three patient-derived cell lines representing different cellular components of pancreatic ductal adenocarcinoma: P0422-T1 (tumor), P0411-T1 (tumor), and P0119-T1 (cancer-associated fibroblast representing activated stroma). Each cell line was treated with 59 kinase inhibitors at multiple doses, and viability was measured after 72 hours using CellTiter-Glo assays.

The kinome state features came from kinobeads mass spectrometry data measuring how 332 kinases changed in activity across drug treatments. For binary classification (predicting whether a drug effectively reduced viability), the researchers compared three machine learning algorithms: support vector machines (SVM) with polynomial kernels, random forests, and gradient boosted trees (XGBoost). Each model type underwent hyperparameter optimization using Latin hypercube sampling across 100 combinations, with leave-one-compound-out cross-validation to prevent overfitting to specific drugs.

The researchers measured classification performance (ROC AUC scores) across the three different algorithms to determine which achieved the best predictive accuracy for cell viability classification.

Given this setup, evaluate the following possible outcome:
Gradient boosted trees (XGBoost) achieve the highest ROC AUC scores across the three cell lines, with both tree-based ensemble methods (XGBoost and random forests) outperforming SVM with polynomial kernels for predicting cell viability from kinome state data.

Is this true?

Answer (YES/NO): NO